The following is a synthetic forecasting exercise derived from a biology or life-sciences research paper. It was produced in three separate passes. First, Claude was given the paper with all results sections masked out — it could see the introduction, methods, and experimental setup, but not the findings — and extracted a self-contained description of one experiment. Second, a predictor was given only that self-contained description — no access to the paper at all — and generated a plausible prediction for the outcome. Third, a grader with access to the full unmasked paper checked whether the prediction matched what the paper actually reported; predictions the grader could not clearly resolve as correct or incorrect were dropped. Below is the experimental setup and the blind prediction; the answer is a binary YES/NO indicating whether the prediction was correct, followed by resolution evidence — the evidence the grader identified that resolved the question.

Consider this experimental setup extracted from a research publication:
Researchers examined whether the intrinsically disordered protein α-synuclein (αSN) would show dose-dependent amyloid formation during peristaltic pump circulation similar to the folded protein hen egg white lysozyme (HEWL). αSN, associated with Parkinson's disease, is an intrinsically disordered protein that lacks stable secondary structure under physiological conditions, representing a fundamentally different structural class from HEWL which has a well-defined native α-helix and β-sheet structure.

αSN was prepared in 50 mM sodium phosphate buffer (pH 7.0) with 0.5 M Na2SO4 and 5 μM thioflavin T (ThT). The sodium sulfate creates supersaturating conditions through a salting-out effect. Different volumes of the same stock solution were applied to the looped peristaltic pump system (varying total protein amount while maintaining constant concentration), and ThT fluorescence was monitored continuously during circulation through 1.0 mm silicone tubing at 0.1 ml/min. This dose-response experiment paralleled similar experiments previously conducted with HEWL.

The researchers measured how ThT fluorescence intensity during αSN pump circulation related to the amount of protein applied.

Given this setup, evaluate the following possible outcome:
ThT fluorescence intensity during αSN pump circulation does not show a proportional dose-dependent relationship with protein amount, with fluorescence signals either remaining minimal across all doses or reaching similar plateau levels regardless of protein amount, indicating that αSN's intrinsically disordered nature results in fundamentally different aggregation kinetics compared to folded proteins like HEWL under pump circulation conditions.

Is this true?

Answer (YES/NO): NO